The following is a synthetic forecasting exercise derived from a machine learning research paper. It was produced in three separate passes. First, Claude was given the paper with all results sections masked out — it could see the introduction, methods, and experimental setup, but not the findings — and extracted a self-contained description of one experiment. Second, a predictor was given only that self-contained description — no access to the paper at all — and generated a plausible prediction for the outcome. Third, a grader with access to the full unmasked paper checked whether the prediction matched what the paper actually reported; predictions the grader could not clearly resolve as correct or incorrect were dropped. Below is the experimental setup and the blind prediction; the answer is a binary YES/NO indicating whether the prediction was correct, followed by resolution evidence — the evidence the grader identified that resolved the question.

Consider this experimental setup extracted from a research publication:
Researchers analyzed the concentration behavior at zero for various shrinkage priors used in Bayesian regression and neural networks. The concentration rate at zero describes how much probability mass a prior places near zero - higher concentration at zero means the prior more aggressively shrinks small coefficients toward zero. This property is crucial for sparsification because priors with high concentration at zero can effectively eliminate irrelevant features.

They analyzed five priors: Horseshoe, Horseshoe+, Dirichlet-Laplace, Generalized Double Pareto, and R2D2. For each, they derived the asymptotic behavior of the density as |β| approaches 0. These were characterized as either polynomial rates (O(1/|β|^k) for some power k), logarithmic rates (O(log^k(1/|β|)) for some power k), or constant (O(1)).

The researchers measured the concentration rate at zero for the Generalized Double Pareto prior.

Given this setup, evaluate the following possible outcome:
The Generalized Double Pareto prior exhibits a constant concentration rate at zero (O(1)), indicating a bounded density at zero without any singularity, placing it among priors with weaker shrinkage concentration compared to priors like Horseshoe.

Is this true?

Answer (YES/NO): YES